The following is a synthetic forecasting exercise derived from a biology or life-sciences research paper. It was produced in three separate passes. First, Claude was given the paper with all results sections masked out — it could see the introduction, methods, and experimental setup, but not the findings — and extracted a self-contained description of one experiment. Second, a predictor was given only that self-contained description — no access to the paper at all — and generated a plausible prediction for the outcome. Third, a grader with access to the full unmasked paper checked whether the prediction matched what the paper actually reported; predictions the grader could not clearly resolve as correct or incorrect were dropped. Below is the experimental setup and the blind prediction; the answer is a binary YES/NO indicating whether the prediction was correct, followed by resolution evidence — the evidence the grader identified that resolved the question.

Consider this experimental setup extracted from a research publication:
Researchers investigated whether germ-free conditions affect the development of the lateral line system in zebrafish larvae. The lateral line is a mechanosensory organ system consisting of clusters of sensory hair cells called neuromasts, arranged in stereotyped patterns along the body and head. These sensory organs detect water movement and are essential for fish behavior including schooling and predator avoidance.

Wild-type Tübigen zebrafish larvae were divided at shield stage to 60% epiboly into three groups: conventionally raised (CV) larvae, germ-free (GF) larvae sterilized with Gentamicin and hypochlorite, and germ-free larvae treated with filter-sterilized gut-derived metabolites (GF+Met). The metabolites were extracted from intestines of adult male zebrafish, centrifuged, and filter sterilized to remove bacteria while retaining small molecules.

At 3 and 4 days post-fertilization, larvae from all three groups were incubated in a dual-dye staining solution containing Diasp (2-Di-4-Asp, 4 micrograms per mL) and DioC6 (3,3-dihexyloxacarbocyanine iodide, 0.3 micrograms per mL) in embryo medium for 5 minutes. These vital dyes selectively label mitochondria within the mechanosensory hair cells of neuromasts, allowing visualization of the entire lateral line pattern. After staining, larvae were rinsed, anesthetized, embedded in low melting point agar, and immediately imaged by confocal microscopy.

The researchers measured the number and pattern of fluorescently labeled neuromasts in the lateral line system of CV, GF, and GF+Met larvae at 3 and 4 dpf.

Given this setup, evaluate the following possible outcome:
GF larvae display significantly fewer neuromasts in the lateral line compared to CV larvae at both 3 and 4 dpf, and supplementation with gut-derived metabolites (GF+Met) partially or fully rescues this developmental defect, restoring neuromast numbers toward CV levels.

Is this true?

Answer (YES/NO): YES